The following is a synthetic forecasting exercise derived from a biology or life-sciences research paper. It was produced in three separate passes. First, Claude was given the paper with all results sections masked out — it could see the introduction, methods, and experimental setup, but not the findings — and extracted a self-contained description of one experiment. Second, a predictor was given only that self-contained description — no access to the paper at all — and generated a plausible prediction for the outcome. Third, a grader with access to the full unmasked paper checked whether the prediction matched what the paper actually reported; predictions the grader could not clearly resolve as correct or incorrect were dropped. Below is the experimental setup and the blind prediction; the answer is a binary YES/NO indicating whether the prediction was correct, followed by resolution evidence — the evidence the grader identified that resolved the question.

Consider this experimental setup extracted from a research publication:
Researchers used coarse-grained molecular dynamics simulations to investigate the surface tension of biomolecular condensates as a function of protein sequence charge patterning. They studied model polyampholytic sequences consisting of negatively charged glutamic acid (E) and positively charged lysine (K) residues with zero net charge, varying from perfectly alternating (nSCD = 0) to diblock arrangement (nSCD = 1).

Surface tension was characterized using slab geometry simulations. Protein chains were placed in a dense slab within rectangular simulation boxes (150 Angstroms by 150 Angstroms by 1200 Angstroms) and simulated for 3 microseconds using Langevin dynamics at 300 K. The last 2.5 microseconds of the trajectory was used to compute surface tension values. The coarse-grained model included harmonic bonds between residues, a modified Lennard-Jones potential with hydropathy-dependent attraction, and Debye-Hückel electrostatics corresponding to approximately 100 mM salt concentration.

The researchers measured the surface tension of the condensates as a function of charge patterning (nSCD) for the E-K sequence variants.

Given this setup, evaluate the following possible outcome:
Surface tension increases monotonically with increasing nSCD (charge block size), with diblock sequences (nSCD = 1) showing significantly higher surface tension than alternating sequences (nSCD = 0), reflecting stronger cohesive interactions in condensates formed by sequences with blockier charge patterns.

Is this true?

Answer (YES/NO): YES